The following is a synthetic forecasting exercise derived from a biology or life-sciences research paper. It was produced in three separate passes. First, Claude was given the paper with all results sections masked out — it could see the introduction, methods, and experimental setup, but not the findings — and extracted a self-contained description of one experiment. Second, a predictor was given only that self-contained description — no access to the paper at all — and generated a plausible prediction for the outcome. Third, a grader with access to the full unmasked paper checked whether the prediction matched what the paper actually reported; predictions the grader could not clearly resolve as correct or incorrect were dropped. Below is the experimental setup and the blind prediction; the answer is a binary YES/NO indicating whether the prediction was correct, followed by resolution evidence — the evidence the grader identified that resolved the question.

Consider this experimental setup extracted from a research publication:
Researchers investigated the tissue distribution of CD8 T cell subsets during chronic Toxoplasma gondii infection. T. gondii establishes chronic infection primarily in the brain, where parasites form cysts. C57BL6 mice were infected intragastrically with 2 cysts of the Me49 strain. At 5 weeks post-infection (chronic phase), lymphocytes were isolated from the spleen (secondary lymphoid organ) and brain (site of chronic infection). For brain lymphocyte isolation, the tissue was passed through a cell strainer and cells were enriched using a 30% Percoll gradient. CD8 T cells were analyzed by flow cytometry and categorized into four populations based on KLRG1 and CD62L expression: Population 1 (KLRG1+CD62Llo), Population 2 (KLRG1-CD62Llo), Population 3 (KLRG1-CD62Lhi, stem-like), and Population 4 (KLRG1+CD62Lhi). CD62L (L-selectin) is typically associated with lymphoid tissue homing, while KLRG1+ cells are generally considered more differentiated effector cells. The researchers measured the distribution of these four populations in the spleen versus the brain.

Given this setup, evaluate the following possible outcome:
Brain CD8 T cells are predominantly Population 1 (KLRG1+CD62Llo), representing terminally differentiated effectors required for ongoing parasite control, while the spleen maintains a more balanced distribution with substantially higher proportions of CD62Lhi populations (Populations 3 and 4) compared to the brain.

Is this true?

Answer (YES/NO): YES